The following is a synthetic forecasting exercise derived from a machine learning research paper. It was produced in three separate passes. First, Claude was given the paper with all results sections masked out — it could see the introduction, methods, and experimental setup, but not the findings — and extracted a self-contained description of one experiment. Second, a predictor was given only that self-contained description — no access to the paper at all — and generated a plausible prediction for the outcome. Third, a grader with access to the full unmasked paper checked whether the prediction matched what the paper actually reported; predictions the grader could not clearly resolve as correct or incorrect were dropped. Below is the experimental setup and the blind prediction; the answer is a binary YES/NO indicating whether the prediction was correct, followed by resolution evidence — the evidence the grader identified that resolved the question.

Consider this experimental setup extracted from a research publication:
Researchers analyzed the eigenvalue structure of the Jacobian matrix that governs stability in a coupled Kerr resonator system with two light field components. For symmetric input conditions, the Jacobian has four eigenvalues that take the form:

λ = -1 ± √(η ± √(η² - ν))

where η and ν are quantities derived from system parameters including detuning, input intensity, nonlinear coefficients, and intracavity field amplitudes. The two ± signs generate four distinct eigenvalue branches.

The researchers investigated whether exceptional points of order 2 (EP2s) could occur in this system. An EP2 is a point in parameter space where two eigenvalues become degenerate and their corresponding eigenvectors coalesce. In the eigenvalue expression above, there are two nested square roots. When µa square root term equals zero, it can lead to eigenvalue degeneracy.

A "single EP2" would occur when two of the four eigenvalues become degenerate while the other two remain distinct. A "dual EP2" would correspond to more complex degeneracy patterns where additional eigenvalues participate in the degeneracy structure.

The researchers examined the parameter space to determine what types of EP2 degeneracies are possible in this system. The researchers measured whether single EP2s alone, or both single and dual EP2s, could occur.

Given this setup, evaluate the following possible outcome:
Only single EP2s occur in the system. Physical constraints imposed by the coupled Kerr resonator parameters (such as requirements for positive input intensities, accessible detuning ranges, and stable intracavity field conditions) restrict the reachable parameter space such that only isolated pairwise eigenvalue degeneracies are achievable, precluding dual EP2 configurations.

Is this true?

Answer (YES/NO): NO